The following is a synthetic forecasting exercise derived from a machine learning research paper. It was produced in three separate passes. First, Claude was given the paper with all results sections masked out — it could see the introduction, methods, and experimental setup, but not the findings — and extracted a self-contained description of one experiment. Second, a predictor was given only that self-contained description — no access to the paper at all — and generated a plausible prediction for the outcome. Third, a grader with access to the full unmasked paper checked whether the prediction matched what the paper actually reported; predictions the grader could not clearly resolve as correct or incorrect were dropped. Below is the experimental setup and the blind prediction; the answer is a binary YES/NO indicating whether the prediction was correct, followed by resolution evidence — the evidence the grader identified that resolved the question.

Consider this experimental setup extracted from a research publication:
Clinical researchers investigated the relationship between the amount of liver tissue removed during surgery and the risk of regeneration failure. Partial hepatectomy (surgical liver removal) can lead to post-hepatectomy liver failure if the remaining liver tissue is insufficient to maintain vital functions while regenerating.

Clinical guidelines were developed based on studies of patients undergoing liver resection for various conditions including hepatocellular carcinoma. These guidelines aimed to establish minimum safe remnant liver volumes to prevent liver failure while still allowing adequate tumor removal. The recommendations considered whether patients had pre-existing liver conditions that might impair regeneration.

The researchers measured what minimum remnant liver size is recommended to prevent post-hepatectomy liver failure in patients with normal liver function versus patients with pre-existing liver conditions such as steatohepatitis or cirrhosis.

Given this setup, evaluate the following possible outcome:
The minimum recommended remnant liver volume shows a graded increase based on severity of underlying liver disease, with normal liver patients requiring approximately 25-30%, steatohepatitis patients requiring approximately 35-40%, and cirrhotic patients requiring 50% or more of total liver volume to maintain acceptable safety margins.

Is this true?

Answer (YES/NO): NO